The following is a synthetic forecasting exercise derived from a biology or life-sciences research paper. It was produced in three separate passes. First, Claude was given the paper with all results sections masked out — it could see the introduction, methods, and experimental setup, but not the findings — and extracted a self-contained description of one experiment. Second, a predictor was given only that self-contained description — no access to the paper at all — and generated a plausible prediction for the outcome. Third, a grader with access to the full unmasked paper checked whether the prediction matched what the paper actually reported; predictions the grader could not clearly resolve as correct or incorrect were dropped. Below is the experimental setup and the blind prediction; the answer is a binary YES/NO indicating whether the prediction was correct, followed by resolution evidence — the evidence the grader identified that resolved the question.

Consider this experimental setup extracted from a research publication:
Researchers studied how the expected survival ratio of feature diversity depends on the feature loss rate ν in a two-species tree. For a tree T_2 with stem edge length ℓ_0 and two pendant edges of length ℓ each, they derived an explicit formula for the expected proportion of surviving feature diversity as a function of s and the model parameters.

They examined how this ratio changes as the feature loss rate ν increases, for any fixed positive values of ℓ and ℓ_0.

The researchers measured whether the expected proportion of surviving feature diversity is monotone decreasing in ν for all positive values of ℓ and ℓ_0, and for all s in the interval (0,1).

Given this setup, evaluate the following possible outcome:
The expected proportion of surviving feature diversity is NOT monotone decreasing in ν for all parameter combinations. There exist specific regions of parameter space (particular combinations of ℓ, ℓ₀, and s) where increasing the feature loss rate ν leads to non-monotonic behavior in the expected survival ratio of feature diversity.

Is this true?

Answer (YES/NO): NO